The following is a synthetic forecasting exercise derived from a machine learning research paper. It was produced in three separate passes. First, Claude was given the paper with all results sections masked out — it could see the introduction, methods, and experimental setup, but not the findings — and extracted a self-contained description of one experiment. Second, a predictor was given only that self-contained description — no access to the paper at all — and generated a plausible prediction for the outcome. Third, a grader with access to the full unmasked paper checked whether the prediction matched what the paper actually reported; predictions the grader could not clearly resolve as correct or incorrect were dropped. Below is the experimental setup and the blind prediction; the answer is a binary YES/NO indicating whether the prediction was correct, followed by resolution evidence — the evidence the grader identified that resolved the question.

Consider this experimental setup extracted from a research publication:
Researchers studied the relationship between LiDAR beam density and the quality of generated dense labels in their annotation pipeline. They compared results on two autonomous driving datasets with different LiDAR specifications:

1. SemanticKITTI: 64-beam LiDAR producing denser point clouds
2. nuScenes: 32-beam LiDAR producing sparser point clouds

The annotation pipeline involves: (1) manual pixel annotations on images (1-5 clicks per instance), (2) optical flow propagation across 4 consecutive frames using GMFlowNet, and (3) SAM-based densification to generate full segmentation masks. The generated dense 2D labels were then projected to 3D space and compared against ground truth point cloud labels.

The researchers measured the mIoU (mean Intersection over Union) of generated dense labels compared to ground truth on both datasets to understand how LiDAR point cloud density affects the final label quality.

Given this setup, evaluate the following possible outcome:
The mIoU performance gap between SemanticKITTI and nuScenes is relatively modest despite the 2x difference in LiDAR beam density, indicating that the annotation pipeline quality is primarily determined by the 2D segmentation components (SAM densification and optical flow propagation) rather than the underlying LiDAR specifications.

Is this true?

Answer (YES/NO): NO